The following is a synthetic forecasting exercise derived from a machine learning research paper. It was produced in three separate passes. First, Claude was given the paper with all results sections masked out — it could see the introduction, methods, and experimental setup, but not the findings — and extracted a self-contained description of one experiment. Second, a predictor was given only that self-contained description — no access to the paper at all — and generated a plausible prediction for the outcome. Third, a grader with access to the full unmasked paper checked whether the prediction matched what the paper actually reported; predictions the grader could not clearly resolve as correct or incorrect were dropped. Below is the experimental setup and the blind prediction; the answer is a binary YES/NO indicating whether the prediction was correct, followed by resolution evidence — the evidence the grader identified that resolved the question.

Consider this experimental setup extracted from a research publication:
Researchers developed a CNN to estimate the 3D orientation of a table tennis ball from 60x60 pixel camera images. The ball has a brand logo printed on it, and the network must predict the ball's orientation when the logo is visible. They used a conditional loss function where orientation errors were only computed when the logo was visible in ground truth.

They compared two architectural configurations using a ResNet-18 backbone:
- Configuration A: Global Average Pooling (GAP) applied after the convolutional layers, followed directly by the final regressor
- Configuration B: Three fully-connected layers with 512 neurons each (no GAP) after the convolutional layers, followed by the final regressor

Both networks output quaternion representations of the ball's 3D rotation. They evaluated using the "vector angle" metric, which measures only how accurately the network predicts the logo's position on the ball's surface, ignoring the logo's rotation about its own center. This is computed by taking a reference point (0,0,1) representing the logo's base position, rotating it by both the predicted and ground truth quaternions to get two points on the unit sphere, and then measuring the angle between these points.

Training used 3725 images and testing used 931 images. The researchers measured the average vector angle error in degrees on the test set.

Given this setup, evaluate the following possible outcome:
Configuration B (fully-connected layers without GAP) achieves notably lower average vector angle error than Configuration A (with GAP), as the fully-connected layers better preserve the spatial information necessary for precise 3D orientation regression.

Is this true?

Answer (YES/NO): NO